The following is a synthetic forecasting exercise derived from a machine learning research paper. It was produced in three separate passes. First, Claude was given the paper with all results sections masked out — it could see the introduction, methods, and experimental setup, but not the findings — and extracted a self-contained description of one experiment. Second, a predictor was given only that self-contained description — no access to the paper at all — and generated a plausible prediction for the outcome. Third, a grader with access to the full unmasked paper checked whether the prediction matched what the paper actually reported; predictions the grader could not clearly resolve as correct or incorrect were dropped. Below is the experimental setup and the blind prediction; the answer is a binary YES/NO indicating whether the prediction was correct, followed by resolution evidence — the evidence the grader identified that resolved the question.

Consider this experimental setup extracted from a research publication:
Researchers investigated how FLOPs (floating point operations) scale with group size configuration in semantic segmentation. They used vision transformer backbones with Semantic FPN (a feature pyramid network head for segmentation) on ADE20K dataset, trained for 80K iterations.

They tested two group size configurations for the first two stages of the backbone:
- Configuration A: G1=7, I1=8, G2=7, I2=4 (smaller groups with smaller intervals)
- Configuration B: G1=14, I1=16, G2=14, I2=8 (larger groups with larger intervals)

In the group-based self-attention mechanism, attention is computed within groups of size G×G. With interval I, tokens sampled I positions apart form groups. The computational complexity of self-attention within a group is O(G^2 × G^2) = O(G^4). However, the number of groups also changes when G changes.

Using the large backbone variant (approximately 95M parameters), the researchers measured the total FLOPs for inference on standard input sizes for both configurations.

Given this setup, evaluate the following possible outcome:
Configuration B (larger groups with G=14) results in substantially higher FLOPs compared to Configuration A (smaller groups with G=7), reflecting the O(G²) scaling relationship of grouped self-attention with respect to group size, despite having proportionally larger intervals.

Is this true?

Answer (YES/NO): NO